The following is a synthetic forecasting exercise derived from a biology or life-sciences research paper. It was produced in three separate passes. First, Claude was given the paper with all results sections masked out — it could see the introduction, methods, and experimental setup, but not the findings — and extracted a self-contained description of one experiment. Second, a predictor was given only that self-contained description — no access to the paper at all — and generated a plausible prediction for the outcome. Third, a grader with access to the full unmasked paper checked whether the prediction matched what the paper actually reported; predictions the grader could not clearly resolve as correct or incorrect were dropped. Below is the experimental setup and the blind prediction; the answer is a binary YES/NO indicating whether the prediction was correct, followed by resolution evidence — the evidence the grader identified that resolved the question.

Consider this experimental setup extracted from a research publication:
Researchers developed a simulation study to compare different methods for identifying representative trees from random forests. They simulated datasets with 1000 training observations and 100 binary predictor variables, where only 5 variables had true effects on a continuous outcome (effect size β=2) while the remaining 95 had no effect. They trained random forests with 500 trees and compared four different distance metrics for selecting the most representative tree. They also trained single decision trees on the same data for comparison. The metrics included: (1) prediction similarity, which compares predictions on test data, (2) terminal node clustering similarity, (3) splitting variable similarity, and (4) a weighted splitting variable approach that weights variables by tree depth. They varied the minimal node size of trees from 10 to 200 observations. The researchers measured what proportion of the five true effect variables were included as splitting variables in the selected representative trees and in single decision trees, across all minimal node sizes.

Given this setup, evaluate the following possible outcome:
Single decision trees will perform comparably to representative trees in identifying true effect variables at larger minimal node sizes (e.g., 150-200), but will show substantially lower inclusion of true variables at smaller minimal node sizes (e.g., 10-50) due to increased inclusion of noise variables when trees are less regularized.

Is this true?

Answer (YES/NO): NO